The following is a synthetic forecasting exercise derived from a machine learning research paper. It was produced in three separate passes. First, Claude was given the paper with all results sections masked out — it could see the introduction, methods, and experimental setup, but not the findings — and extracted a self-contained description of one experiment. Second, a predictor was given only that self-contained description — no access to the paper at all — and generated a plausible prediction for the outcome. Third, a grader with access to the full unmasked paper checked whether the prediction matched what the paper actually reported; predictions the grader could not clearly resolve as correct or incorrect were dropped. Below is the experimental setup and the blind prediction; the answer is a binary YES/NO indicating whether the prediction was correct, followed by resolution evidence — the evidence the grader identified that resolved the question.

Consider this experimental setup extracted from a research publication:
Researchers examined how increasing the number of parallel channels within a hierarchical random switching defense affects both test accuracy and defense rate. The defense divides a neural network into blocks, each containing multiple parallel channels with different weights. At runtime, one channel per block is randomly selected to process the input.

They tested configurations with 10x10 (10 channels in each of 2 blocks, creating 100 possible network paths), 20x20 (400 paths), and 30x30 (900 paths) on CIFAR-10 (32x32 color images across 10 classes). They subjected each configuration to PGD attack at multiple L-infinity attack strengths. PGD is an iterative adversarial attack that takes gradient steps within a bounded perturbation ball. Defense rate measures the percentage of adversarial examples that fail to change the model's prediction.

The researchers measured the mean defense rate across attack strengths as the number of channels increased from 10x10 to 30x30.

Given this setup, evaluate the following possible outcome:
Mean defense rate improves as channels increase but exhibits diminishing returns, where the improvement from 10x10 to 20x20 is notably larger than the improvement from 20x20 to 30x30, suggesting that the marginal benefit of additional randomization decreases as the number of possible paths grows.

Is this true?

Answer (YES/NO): YES